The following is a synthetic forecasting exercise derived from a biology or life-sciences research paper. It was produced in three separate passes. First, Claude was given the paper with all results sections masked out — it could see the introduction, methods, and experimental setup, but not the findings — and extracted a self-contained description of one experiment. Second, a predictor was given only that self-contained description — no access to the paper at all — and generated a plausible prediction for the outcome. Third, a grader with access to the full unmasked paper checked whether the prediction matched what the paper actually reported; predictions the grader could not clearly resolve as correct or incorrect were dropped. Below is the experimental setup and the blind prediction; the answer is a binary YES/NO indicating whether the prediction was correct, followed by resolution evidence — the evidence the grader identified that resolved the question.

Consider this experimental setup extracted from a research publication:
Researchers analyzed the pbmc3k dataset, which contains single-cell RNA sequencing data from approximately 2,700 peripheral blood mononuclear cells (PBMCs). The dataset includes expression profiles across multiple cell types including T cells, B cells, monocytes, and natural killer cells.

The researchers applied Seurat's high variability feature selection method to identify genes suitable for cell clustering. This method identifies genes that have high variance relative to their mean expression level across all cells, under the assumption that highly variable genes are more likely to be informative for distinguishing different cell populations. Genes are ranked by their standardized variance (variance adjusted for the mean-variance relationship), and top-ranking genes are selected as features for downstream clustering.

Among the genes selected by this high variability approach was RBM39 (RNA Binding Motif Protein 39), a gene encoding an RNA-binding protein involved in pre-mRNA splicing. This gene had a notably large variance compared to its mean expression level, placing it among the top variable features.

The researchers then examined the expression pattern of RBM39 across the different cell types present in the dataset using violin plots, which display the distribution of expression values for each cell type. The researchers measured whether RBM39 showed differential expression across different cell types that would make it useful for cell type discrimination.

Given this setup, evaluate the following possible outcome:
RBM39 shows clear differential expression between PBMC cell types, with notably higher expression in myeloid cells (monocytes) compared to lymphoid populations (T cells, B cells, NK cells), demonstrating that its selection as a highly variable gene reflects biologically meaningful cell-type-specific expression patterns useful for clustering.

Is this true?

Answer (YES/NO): NO